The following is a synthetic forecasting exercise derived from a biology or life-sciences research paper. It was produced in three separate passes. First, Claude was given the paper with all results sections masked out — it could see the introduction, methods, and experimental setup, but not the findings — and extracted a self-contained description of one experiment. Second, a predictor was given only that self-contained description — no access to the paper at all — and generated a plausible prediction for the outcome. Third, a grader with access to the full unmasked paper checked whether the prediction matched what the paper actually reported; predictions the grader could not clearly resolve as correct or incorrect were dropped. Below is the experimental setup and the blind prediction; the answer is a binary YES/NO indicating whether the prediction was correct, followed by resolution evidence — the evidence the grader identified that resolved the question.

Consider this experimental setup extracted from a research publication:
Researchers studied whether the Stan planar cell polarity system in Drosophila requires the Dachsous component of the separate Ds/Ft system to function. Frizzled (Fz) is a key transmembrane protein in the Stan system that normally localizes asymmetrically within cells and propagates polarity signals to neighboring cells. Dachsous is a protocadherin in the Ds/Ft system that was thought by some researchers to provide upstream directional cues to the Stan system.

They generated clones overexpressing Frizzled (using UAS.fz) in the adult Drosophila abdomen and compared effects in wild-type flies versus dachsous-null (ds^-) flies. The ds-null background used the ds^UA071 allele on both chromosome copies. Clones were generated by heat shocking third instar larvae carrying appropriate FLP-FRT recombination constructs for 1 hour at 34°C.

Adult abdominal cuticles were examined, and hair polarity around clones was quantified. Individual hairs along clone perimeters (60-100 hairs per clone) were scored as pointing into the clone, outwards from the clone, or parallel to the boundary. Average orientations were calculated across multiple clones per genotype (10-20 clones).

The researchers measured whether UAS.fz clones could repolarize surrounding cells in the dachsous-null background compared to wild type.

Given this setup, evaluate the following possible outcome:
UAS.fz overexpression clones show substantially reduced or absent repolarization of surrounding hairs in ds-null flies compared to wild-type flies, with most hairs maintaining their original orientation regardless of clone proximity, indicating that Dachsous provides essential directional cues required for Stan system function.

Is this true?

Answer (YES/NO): NO